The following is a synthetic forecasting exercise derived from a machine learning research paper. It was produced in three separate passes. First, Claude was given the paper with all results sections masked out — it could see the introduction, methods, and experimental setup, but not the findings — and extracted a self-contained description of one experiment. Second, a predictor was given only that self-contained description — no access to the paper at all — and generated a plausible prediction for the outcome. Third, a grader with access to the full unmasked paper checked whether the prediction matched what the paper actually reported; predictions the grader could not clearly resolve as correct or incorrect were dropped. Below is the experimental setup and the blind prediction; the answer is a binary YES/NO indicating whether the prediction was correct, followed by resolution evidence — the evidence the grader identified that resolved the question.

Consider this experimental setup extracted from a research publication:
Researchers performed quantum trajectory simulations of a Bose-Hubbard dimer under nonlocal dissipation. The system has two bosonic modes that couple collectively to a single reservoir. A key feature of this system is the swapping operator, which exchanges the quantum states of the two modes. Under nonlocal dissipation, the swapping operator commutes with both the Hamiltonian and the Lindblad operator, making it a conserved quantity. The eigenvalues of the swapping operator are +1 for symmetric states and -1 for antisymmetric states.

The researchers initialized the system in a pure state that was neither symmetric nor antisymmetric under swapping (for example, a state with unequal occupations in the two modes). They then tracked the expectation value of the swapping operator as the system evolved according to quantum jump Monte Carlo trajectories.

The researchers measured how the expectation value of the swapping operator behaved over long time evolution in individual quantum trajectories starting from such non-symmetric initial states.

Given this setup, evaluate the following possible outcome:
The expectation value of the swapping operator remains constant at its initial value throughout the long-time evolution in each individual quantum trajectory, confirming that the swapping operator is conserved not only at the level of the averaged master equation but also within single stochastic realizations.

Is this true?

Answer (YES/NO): NO